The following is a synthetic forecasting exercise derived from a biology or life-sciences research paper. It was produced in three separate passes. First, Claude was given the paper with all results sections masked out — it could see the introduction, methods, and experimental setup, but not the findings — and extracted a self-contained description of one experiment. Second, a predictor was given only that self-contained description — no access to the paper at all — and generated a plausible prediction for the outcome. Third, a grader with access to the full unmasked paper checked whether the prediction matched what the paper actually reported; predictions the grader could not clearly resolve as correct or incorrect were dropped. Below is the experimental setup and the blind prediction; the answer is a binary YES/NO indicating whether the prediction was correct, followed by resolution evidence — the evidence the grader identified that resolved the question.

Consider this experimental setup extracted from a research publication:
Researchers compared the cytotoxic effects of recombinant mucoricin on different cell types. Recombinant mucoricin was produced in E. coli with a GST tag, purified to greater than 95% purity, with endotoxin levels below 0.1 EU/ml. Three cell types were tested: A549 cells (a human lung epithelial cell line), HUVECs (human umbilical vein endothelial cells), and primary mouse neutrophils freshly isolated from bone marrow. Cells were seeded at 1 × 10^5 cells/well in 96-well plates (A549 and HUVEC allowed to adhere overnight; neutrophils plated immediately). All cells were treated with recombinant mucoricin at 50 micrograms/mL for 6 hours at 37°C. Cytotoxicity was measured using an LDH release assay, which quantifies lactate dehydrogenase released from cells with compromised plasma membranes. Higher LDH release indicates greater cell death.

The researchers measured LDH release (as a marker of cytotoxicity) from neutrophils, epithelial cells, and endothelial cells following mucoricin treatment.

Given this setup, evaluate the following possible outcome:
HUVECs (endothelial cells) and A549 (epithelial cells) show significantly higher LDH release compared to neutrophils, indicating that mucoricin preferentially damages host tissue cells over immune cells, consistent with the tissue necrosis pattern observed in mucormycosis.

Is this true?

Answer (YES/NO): NO